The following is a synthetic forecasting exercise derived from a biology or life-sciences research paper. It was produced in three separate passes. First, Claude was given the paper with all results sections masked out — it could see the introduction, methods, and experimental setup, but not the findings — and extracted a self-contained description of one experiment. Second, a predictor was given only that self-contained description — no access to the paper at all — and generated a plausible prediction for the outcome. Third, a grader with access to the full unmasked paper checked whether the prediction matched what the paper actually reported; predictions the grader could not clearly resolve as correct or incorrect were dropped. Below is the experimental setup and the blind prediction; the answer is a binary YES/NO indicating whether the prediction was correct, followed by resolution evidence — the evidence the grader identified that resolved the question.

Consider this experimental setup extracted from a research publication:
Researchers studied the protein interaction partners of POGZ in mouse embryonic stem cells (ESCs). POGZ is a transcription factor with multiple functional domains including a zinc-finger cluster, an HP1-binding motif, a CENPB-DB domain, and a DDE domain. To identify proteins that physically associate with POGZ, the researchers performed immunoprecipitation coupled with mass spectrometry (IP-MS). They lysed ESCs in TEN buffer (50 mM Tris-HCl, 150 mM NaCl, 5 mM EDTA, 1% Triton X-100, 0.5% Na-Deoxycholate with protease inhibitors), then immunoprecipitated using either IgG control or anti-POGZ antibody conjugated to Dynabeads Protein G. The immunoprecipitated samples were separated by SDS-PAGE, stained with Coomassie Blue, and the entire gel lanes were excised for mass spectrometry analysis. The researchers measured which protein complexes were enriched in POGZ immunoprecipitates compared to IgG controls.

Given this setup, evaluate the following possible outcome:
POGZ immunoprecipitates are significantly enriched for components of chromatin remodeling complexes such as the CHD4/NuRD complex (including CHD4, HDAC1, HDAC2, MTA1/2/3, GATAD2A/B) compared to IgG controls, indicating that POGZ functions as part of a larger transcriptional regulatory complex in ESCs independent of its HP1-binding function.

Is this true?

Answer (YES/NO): NO